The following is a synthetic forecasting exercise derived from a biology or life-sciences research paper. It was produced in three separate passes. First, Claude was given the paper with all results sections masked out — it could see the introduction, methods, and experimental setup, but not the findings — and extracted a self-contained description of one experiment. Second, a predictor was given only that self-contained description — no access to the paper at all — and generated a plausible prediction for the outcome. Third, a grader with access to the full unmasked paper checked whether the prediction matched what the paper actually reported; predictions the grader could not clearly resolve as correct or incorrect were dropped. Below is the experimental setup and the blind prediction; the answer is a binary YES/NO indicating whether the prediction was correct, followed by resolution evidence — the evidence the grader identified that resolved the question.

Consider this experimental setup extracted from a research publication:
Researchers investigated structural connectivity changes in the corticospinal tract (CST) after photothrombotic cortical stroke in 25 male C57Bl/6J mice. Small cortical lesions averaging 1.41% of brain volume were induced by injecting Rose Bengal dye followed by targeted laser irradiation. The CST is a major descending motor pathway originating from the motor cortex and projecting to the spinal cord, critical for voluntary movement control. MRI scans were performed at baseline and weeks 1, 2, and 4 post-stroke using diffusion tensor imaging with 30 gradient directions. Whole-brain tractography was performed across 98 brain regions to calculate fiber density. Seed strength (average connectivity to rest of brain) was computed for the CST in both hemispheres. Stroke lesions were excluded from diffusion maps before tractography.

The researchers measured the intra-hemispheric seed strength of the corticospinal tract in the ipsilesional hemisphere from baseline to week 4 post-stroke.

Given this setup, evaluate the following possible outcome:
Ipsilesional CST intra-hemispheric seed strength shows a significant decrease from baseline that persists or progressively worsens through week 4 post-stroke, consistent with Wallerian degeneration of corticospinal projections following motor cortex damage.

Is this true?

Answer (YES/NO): NO